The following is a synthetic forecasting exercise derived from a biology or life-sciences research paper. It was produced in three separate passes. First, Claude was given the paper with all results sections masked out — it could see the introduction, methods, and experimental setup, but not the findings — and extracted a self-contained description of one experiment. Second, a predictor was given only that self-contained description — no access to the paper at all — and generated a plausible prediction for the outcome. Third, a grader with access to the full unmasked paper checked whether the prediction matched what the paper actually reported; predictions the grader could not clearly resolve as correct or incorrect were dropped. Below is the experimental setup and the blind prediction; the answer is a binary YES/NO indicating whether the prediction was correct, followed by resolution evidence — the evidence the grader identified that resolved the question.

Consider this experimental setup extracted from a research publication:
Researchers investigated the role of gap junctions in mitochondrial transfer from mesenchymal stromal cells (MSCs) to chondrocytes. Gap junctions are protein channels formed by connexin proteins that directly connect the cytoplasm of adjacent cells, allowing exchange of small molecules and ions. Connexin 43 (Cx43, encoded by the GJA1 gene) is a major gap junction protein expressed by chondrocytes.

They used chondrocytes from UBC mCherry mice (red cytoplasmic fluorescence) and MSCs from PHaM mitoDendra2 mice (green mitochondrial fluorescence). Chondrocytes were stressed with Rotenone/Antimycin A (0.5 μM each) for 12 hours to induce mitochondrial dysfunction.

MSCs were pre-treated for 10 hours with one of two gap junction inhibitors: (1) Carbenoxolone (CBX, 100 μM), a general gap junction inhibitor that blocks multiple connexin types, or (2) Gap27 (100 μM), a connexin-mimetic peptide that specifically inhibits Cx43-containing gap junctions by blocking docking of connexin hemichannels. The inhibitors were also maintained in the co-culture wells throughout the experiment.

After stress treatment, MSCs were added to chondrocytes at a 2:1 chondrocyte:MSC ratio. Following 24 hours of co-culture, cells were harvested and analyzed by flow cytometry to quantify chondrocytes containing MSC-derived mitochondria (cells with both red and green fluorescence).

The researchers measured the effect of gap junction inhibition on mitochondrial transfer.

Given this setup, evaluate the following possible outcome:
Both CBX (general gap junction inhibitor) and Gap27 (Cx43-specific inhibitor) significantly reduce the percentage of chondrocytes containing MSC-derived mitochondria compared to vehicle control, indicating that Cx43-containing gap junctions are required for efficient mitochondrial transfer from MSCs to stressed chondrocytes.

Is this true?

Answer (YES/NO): YES